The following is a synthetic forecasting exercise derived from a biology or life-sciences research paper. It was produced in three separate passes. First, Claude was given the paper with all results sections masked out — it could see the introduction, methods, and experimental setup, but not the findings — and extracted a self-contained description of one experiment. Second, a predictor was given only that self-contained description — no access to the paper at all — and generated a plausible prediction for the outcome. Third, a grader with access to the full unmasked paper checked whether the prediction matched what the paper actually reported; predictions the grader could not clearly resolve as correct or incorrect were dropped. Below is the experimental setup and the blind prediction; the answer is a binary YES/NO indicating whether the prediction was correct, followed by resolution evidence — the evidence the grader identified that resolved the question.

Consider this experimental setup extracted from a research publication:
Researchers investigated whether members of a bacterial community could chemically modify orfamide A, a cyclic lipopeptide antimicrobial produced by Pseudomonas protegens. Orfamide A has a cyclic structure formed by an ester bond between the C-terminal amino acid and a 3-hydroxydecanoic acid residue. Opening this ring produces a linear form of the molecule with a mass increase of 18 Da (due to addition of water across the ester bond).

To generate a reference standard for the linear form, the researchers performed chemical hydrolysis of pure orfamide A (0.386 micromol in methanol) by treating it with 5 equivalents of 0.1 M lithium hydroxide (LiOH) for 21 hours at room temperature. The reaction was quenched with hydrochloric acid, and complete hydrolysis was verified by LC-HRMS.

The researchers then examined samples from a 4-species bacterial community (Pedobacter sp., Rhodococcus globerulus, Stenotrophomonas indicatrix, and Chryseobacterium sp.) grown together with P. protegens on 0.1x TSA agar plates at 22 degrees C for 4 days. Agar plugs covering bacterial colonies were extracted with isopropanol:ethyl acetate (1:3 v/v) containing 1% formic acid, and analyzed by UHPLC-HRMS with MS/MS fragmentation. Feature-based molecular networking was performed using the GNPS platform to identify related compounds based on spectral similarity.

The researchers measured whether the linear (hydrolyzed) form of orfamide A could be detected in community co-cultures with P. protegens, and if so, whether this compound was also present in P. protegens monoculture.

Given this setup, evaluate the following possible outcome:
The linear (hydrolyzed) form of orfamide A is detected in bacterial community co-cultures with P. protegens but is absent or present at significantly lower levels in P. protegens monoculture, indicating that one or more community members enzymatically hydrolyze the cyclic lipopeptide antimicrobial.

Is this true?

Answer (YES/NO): YES